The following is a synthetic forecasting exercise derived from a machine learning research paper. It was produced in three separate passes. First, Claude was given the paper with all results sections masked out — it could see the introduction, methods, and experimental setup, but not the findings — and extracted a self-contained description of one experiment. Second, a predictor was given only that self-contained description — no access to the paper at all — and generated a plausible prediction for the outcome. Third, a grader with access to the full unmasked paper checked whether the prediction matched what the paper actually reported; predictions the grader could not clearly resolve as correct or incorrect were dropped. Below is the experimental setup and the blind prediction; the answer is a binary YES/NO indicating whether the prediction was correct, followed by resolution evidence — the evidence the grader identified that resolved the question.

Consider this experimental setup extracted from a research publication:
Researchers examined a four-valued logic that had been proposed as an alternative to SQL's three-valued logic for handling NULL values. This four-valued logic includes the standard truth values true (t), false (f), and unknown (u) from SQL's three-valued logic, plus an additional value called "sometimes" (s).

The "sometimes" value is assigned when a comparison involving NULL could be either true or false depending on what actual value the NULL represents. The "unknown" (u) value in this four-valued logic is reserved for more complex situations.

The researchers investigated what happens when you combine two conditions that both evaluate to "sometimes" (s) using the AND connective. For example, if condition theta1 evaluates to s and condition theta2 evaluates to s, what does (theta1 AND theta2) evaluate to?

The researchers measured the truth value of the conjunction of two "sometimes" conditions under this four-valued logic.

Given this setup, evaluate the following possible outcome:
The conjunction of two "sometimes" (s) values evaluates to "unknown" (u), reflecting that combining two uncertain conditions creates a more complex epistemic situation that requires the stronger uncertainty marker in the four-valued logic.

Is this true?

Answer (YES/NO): YES